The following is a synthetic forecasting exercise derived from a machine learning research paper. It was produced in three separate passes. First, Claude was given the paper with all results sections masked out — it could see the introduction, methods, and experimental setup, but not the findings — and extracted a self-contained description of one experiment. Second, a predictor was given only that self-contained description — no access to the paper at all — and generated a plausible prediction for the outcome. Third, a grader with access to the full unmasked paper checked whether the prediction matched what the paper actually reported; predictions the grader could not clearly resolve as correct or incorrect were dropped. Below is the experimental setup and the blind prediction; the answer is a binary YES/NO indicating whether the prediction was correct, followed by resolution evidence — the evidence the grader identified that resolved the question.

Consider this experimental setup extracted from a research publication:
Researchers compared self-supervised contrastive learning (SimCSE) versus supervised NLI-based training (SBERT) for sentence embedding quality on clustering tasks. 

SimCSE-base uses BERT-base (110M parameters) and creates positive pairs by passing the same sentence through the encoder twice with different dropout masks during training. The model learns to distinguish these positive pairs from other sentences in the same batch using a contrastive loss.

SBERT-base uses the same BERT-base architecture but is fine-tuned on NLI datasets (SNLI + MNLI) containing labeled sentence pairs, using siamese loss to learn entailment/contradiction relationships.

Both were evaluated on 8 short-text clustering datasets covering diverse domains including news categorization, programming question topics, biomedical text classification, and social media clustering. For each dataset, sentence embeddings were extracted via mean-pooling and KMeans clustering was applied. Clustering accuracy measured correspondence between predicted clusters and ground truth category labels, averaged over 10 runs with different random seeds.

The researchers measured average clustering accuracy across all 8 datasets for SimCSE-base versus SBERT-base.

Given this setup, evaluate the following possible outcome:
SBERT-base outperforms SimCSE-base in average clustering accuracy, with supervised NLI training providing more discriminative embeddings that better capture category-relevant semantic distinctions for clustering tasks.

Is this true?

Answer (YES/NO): NO